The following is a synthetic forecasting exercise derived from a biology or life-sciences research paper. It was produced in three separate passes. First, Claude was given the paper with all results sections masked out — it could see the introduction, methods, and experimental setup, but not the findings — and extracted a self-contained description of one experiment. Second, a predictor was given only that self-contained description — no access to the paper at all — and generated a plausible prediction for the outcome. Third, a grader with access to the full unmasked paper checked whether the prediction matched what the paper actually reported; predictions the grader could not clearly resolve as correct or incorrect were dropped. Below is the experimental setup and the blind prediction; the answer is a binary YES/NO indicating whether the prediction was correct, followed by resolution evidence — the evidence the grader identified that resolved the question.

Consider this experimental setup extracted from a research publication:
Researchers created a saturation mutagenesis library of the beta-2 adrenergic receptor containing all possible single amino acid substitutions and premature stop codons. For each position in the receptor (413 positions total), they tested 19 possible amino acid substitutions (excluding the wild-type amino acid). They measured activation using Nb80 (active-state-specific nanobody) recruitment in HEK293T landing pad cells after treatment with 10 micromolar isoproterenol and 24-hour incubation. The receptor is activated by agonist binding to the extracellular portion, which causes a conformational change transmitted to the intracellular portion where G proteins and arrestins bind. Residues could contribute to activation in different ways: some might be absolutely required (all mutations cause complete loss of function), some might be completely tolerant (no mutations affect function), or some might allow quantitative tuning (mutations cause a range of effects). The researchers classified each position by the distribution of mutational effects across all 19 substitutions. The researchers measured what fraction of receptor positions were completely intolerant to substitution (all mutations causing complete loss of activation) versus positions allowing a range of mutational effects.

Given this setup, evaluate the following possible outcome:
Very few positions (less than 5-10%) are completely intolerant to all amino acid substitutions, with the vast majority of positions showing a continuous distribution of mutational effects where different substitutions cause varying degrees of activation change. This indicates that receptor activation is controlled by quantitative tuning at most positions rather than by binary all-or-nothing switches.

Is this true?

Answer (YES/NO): NO